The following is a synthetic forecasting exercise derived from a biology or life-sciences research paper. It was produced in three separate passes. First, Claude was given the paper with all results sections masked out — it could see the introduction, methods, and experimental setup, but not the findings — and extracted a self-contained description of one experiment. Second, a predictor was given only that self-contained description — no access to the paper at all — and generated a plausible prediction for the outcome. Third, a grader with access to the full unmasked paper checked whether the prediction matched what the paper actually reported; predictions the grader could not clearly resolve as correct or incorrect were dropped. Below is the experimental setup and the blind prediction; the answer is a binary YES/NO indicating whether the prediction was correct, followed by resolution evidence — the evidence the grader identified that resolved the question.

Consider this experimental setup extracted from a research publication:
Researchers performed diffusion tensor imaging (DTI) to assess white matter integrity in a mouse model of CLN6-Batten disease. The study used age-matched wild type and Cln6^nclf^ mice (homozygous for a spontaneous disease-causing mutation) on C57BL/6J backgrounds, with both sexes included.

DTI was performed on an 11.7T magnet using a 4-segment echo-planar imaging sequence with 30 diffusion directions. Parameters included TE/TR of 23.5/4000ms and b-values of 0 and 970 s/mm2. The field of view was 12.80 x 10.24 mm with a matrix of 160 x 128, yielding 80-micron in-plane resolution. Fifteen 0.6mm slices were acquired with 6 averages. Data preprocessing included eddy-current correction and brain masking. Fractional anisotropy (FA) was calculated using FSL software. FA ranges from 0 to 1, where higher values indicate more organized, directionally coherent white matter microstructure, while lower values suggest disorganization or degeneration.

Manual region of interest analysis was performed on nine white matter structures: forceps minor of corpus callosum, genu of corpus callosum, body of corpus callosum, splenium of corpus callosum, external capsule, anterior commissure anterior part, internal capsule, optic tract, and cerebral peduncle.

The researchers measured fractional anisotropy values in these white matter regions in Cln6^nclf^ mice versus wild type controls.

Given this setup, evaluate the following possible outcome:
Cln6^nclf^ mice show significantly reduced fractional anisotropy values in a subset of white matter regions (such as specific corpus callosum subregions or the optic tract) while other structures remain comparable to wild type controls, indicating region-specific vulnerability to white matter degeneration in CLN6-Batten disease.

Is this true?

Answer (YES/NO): YES